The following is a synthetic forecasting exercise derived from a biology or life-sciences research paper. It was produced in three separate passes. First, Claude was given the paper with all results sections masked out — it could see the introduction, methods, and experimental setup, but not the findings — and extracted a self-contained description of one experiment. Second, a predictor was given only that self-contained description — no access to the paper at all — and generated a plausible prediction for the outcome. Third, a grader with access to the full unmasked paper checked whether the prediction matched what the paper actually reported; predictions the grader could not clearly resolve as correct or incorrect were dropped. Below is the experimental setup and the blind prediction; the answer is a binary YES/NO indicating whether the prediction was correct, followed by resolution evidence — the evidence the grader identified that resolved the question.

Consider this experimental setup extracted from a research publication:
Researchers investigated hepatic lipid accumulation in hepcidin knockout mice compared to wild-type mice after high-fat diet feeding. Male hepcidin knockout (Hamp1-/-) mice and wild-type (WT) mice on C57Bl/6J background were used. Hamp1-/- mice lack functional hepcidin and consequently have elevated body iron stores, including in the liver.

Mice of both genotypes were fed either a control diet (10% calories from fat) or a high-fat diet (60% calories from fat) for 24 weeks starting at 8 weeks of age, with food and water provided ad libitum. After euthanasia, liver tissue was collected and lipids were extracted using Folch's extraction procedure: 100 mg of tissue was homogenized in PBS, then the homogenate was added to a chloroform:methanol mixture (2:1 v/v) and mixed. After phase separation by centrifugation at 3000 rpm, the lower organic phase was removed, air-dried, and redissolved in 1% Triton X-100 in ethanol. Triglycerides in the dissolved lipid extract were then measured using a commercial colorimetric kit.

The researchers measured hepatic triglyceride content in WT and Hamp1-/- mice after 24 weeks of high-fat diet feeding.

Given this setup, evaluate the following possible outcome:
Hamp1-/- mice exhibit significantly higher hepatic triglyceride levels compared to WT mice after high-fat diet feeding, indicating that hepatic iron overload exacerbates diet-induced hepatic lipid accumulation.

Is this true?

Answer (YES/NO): NO